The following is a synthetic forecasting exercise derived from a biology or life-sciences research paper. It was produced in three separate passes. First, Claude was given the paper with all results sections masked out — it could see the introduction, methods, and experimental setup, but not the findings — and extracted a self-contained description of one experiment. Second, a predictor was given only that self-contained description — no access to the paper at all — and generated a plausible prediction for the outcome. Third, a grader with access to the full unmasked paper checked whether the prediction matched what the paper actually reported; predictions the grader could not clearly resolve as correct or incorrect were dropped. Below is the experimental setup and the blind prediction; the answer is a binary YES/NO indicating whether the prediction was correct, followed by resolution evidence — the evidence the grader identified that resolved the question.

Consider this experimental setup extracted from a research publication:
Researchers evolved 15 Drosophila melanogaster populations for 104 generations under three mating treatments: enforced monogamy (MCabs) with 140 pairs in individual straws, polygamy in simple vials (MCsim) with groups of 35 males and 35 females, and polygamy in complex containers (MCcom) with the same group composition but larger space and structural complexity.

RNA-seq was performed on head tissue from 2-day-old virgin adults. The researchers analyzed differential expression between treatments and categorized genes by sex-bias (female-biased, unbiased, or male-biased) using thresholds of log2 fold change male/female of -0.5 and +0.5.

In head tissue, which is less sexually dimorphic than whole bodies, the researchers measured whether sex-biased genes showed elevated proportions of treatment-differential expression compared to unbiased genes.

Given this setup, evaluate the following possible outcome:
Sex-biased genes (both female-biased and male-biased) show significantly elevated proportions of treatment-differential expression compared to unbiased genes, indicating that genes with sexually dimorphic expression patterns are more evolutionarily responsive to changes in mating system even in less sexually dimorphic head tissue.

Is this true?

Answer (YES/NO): NO